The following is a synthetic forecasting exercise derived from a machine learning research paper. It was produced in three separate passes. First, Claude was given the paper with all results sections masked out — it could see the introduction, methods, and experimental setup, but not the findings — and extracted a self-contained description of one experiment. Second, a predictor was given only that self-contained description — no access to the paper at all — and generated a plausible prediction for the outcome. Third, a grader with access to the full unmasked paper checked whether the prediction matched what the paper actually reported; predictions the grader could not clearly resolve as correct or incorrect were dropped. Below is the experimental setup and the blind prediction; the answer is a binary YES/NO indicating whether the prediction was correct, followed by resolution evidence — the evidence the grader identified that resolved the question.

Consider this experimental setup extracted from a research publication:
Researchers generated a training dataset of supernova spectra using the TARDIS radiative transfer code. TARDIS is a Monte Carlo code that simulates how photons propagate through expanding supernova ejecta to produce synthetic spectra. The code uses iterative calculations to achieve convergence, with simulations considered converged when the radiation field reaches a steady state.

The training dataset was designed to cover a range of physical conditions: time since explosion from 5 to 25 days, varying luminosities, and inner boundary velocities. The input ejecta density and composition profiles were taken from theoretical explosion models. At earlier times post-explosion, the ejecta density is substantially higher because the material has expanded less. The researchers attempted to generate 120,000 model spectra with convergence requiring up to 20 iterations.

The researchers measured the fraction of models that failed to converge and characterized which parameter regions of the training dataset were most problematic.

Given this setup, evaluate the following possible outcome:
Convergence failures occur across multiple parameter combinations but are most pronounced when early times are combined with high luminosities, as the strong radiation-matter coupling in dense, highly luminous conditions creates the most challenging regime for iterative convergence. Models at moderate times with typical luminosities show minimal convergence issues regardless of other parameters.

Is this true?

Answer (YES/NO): NO